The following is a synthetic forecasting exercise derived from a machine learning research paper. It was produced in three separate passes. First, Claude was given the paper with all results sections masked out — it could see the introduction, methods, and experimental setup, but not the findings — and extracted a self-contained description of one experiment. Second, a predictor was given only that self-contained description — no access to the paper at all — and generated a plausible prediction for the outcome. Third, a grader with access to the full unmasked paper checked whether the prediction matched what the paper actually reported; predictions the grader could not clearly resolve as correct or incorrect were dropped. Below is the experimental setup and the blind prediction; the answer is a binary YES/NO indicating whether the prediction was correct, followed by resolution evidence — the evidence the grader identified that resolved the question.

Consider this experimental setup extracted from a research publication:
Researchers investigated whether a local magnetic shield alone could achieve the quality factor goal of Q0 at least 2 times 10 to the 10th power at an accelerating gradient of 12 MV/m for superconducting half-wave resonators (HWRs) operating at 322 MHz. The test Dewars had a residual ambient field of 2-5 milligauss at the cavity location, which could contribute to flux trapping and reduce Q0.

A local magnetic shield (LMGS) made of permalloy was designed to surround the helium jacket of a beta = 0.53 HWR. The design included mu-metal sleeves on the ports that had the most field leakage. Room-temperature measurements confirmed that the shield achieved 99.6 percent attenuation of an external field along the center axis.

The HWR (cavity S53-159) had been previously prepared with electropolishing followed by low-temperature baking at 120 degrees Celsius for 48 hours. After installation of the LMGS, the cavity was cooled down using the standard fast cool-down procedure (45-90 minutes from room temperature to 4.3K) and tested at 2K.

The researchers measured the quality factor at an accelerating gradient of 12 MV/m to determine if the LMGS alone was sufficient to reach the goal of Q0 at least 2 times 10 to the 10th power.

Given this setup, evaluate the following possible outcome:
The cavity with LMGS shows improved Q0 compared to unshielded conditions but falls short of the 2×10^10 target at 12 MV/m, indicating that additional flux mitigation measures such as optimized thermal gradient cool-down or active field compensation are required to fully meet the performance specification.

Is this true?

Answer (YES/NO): YES